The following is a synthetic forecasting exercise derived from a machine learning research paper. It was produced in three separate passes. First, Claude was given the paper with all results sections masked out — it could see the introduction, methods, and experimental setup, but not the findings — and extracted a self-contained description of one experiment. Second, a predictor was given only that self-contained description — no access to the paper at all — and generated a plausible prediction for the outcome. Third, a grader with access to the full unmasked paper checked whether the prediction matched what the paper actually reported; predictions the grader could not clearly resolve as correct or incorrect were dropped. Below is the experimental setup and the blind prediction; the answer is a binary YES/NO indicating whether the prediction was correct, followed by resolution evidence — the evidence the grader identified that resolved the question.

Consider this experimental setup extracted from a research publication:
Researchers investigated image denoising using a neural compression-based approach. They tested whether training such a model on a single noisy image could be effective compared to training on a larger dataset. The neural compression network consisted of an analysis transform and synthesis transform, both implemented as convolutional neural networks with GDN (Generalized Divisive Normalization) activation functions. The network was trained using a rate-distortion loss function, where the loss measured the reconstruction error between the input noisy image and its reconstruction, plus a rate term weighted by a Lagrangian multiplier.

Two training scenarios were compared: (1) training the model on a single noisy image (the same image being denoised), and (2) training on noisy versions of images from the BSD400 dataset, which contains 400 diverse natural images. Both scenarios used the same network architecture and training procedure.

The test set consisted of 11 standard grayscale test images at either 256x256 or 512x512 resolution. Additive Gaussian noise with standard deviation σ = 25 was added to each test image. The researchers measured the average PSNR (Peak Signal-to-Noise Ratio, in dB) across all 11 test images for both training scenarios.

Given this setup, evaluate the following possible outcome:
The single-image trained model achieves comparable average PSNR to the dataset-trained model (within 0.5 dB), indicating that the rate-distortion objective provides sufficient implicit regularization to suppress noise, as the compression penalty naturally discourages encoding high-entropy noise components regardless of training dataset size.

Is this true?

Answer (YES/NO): YES